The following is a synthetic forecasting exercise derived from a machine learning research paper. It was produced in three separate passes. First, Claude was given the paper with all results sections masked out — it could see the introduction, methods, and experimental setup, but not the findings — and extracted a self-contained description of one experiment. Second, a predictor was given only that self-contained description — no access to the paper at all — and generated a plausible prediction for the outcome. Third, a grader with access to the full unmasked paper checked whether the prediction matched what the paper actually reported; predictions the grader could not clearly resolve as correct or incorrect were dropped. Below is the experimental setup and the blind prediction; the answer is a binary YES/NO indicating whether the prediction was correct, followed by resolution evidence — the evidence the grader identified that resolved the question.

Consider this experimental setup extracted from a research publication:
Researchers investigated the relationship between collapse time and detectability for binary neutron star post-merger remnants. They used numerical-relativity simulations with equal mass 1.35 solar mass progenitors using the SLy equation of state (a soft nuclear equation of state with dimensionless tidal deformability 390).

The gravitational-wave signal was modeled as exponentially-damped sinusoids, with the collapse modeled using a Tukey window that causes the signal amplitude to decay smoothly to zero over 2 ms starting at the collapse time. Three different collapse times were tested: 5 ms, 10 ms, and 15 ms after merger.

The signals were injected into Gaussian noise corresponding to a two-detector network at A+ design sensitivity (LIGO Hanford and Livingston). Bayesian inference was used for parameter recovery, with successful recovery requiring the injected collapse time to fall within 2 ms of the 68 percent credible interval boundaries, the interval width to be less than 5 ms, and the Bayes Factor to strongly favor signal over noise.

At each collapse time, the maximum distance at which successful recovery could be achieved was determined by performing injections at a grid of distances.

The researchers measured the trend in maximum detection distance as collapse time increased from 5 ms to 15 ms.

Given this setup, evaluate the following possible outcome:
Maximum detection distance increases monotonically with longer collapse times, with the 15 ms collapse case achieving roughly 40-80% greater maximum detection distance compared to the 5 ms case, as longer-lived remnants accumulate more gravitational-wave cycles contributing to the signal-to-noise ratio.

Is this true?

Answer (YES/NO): NO